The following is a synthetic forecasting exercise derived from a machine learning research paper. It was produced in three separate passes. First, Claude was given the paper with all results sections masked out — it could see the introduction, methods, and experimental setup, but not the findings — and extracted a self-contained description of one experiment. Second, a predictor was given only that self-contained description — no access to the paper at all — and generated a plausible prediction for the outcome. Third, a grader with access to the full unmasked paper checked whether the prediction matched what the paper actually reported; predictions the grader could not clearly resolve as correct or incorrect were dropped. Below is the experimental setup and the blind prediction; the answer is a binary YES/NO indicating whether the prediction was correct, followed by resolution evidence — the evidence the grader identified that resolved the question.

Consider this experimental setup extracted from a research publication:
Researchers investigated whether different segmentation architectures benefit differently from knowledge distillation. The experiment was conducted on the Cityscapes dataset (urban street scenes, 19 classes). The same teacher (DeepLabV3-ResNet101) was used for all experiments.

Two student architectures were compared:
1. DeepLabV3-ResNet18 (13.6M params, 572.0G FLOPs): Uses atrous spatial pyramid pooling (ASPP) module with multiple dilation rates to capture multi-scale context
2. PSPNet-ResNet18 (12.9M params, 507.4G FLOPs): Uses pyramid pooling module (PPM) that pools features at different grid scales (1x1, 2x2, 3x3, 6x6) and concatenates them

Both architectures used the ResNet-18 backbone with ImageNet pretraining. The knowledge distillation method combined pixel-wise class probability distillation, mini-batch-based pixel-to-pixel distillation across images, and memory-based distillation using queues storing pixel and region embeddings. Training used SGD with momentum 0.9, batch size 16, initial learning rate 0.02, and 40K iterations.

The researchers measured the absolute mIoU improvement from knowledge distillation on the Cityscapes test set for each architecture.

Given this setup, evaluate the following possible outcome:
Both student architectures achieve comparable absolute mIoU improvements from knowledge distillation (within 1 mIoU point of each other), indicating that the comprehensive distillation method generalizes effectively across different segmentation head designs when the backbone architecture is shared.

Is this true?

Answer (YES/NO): YES